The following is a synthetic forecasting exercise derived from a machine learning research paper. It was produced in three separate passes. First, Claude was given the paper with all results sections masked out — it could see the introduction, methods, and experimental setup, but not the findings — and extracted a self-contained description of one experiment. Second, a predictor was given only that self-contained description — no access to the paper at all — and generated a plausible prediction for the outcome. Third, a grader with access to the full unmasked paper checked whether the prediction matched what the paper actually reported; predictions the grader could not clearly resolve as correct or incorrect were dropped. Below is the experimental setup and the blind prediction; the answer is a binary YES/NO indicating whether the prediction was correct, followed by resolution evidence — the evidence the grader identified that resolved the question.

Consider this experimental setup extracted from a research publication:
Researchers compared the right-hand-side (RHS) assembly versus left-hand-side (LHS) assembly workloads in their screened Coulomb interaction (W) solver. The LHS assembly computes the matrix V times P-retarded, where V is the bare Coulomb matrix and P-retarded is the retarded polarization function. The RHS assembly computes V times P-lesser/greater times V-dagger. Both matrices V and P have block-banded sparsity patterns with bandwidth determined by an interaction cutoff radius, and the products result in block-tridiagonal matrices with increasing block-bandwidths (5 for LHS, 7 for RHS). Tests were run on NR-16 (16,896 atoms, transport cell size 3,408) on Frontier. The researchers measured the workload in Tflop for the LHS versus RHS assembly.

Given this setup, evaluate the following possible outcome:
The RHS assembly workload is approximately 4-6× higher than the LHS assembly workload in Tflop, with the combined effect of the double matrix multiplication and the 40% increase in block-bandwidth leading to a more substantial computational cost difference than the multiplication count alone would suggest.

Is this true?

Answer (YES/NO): YES